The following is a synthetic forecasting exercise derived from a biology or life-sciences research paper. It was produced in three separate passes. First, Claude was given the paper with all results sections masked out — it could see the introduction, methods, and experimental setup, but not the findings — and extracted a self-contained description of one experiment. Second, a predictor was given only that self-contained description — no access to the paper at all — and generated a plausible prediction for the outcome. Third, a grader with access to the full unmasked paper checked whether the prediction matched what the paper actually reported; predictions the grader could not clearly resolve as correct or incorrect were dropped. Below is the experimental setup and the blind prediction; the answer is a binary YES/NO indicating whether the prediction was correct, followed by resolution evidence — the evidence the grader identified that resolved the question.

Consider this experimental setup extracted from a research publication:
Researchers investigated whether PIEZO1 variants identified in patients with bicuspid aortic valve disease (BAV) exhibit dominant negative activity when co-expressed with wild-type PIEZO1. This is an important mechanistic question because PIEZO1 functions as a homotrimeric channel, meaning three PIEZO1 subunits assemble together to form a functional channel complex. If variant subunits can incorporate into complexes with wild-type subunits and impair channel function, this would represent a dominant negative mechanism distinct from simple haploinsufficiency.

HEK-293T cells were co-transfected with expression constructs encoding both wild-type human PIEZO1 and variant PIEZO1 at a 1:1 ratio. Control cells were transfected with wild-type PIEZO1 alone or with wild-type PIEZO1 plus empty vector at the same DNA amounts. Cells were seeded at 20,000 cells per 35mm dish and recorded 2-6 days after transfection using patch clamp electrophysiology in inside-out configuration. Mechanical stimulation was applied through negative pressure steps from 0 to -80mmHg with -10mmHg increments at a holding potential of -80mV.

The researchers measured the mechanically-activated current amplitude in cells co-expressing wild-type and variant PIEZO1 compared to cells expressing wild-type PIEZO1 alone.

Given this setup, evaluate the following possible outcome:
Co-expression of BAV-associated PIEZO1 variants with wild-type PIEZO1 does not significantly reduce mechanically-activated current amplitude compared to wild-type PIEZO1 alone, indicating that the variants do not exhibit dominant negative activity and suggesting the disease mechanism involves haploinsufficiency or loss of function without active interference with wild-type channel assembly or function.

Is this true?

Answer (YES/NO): NO